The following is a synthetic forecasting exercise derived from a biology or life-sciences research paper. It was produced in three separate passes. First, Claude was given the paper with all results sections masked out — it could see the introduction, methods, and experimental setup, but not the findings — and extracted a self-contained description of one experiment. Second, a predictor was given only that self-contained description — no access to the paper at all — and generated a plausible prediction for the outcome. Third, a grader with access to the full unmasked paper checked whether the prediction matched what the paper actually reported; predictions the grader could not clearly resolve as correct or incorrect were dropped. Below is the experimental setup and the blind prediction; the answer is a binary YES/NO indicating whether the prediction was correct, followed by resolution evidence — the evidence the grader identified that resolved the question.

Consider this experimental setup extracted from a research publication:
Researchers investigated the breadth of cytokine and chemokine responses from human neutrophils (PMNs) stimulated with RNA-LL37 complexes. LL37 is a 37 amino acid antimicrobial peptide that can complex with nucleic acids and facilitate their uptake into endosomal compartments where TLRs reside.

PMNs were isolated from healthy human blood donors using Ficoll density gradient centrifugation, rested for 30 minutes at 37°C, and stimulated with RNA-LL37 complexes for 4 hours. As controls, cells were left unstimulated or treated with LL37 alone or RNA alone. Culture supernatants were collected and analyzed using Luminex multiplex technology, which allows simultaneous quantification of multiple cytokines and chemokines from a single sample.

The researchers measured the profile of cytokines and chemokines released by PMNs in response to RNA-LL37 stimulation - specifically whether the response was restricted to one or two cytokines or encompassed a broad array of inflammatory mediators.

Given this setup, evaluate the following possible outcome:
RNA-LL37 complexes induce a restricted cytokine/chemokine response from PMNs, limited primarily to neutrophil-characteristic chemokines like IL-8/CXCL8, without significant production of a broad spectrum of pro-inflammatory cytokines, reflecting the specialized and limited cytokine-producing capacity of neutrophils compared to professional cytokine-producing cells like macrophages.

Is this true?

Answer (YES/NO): NO